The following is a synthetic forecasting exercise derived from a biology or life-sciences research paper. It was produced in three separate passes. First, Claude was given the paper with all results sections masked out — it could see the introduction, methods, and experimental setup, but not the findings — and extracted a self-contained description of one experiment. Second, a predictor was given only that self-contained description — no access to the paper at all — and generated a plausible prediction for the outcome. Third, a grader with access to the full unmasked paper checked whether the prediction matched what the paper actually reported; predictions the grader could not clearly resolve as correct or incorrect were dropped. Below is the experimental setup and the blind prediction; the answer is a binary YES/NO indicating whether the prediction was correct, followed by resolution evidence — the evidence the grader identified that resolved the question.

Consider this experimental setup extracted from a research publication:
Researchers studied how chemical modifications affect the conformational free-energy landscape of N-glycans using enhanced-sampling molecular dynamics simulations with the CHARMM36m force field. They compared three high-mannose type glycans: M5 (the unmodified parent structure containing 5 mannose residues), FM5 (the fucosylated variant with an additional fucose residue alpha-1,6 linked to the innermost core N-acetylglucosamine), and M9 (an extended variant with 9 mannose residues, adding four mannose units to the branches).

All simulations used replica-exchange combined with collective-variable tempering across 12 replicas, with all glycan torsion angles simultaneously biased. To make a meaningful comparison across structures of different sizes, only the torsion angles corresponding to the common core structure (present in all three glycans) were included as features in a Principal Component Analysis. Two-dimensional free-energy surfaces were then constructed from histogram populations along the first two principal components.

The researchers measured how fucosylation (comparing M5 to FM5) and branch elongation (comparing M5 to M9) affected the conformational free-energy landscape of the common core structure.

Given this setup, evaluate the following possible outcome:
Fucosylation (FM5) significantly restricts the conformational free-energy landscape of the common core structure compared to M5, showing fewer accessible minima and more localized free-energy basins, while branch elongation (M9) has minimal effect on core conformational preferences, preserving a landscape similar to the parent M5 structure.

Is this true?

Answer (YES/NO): NO